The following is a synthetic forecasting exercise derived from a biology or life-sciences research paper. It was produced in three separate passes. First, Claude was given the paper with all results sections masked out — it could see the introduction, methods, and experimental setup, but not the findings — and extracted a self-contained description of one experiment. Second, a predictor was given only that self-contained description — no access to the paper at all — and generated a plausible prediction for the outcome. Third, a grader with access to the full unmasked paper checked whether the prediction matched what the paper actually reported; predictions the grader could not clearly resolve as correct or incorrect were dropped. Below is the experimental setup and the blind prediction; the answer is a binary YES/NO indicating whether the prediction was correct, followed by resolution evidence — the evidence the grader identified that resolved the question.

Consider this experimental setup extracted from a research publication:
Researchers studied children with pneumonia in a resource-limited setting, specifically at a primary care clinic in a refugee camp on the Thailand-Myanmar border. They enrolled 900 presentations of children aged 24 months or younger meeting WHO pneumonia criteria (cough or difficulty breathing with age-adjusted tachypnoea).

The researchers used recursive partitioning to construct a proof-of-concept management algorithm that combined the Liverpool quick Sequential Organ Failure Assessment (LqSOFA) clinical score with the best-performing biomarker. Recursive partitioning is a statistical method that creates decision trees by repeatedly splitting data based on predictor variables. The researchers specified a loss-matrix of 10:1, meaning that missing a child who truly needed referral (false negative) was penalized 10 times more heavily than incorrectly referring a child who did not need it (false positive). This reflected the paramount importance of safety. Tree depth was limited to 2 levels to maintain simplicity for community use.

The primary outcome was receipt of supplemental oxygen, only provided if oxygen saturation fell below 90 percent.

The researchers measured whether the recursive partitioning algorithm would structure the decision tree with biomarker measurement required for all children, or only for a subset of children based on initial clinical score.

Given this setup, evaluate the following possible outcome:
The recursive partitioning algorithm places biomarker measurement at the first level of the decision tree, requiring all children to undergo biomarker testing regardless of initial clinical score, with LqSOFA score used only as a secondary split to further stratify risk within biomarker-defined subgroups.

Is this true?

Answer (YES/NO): NO